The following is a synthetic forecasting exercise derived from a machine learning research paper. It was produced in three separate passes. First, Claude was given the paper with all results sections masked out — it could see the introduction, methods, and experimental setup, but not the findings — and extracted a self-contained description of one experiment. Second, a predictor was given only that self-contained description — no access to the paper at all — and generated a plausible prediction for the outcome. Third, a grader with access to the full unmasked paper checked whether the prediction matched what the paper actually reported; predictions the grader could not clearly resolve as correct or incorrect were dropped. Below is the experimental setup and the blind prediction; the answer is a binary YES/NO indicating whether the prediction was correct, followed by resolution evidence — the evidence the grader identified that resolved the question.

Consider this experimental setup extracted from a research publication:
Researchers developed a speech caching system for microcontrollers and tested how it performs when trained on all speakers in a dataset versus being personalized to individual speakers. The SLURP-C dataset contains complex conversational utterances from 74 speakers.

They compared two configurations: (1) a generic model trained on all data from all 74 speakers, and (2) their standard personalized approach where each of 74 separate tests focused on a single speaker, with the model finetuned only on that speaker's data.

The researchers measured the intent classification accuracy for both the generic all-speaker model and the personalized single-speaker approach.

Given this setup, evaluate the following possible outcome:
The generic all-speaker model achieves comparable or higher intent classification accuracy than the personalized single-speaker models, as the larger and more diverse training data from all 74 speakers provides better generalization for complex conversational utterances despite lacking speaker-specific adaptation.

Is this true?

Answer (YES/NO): NO